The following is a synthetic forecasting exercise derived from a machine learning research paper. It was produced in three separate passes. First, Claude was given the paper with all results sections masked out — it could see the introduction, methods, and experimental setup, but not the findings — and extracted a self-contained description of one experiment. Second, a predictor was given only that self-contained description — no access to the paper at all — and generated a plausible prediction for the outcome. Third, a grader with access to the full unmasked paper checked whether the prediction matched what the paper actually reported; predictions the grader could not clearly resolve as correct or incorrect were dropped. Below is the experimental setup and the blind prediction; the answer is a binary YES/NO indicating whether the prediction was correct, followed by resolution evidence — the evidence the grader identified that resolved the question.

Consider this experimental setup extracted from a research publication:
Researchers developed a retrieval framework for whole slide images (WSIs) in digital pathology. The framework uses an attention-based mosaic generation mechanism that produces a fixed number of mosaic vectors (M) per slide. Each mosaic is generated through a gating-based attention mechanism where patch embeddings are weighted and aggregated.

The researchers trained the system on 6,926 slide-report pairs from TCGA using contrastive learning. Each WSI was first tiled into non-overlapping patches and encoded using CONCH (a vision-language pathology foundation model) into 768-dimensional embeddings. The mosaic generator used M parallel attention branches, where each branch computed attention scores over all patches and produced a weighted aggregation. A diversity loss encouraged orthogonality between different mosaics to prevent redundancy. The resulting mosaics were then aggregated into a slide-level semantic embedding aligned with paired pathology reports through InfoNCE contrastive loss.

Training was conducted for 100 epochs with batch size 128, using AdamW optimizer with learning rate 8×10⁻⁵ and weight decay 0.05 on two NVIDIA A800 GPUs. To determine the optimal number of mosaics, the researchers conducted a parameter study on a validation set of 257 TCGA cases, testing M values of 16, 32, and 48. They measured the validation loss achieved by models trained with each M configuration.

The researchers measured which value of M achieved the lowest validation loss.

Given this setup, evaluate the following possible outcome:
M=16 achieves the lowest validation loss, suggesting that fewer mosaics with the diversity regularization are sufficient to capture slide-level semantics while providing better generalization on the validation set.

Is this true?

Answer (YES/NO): YES